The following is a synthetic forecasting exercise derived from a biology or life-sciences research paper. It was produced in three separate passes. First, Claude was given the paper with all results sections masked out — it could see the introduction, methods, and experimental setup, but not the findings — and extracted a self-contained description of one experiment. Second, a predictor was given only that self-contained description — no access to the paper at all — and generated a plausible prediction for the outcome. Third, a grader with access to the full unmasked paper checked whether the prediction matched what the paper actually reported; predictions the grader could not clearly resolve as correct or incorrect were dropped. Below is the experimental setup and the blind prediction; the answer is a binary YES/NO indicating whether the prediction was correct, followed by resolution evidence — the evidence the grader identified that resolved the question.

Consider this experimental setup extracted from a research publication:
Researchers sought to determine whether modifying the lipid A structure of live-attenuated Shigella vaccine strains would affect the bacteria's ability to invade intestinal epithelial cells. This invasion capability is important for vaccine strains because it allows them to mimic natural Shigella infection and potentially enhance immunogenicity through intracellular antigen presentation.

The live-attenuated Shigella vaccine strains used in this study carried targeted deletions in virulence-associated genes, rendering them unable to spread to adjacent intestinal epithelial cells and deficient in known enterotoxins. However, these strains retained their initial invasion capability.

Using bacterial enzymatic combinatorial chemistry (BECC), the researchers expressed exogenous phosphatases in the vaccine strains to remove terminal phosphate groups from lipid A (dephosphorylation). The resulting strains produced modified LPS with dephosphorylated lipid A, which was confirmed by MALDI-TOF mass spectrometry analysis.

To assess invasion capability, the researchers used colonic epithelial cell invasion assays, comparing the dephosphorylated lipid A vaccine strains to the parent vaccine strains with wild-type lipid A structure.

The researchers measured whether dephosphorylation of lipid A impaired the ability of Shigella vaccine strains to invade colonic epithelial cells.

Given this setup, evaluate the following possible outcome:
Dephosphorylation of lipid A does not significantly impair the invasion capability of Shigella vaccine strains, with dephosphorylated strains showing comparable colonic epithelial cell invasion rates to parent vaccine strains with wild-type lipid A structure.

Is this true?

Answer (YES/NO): YES